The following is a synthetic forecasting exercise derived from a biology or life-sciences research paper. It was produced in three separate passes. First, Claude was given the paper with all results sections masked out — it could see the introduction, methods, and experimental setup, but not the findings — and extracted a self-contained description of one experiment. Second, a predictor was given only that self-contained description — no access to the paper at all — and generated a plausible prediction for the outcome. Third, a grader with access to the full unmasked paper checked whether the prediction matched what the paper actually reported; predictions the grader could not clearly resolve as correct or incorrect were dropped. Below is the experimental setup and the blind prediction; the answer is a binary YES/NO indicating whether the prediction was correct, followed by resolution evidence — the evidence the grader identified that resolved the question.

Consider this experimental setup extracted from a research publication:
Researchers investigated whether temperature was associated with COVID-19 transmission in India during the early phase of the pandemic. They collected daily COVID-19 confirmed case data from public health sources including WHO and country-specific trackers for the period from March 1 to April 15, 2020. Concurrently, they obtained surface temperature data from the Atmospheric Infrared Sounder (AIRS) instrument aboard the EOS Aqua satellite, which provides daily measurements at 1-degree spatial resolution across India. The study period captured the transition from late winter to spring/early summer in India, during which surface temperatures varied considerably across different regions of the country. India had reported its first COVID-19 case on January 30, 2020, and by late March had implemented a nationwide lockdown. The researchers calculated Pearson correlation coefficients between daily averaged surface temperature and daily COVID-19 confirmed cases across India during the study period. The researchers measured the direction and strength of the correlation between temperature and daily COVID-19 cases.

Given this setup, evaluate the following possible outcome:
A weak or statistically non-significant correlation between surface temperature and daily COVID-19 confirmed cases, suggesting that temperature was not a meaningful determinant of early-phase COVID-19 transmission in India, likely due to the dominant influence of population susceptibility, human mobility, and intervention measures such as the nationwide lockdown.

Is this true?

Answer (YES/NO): NO